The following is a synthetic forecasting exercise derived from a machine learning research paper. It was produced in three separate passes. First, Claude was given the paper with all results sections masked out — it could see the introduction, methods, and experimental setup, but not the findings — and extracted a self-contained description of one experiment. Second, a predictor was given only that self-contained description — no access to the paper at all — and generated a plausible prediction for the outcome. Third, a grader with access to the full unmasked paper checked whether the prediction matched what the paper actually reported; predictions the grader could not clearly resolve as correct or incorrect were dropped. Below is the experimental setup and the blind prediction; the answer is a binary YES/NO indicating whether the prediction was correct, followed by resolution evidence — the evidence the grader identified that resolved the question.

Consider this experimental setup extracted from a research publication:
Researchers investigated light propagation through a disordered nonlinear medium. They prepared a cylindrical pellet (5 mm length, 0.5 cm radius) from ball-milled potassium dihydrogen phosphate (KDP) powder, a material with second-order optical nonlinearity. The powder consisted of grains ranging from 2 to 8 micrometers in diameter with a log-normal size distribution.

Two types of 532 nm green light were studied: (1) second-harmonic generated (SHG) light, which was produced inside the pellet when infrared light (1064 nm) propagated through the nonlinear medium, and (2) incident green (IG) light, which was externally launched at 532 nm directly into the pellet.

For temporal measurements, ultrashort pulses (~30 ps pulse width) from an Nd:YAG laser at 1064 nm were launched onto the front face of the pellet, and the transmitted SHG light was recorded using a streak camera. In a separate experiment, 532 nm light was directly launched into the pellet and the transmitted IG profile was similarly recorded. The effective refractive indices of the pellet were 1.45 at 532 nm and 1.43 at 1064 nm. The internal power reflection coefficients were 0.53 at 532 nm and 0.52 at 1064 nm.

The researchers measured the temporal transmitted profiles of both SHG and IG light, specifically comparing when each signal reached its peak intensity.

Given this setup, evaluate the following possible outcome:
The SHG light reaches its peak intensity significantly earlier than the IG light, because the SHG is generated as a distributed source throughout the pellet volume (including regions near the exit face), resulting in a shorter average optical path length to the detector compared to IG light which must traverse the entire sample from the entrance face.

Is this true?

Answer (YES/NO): YES